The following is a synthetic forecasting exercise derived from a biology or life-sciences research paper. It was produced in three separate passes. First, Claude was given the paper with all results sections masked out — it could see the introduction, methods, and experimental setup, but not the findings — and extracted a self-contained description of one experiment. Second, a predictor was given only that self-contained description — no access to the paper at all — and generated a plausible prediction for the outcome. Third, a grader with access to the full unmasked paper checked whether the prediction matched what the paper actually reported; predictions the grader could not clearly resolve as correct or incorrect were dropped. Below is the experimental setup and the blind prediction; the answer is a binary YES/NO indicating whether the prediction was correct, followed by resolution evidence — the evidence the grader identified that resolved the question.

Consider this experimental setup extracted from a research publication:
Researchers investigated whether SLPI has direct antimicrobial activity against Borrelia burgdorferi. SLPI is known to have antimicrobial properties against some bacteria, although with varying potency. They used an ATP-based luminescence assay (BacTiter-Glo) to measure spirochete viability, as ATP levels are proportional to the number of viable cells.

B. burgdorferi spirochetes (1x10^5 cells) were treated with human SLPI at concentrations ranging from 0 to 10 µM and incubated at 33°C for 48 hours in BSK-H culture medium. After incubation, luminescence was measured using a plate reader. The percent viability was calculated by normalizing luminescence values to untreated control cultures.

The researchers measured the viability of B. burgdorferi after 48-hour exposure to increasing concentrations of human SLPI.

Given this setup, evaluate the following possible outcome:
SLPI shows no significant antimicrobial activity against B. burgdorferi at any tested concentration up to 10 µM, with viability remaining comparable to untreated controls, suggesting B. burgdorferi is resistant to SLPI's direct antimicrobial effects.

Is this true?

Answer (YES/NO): YES